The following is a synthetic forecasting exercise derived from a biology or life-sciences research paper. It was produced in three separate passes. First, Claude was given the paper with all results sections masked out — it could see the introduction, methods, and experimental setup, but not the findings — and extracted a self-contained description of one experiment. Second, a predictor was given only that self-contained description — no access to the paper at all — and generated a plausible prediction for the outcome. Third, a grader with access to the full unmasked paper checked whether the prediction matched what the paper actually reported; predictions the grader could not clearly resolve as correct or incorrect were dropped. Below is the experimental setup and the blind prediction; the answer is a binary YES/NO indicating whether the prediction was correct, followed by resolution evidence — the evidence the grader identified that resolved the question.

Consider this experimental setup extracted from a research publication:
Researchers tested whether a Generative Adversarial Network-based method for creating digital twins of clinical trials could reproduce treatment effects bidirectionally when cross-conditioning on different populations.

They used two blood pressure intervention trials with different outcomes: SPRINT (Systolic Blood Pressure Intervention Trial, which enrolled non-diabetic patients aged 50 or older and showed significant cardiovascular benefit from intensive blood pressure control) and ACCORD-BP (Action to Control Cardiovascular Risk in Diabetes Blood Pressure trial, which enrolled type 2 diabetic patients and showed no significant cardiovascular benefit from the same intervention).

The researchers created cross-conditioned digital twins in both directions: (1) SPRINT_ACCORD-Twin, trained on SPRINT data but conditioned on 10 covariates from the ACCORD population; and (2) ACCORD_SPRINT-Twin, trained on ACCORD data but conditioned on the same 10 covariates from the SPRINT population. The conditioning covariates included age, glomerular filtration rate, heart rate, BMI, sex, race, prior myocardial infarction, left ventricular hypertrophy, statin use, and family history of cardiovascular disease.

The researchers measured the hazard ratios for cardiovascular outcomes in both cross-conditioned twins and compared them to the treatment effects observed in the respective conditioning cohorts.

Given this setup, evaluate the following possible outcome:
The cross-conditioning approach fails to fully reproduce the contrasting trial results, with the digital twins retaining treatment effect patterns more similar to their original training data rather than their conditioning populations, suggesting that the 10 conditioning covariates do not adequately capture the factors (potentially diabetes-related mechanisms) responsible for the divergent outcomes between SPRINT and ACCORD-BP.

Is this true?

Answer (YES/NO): NO